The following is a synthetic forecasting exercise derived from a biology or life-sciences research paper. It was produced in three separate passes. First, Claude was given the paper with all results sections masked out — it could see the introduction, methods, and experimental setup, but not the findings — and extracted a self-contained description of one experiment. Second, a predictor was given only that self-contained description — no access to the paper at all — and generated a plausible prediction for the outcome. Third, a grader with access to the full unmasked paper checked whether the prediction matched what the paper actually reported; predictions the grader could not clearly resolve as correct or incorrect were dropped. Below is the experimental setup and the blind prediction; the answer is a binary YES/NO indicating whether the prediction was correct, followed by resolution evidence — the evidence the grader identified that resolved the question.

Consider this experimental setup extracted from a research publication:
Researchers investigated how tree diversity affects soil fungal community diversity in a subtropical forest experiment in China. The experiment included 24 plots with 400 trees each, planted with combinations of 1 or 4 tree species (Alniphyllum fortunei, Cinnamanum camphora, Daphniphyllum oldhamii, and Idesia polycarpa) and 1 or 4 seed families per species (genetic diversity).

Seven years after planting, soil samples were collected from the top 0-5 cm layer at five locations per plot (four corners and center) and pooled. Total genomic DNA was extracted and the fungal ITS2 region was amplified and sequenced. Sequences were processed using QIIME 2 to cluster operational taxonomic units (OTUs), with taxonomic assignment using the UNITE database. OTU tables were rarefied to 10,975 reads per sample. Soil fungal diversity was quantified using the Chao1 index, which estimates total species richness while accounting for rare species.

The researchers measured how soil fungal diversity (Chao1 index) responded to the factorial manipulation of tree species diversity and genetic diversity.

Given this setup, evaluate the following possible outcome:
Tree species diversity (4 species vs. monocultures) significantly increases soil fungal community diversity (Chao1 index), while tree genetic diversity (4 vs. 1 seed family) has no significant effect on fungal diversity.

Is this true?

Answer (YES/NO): NO